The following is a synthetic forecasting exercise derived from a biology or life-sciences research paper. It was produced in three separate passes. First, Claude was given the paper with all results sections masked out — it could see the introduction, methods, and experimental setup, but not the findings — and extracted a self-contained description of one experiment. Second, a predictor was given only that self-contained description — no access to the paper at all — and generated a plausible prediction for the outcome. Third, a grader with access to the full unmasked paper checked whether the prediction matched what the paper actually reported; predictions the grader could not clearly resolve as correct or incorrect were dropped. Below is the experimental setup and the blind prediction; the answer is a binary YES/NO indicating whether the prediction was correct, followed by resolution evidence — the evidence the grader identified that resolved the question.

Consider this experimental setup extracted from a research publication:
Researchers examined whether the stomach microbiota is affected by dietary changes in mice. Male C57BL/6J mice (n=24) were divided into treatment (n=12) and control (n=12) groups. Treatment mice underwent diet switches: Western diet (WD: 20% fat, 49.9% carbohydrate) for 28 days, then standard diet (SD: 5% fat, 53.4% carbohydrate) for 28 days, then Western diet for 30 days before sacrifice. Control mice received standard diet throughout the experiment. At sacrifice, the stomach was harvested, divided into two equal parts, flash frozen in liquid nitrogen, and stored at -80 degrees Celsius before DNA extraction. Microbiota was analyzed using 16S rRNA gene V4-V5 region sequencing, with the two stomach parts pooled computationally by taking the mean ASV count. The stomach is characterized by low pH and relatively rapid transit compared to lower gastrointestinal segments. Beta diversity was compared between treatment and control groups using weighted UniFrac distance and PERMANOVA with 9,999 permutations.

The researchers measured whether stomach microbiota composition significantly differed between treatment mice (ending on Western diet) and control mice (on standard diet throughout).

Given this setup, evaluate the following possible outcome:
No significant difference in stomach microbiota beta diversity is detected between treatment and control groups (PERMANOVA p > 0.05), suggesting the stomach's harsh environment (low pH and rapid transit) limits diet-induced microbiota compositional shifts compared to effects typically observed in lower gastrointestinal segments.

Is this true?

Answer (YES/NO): NO